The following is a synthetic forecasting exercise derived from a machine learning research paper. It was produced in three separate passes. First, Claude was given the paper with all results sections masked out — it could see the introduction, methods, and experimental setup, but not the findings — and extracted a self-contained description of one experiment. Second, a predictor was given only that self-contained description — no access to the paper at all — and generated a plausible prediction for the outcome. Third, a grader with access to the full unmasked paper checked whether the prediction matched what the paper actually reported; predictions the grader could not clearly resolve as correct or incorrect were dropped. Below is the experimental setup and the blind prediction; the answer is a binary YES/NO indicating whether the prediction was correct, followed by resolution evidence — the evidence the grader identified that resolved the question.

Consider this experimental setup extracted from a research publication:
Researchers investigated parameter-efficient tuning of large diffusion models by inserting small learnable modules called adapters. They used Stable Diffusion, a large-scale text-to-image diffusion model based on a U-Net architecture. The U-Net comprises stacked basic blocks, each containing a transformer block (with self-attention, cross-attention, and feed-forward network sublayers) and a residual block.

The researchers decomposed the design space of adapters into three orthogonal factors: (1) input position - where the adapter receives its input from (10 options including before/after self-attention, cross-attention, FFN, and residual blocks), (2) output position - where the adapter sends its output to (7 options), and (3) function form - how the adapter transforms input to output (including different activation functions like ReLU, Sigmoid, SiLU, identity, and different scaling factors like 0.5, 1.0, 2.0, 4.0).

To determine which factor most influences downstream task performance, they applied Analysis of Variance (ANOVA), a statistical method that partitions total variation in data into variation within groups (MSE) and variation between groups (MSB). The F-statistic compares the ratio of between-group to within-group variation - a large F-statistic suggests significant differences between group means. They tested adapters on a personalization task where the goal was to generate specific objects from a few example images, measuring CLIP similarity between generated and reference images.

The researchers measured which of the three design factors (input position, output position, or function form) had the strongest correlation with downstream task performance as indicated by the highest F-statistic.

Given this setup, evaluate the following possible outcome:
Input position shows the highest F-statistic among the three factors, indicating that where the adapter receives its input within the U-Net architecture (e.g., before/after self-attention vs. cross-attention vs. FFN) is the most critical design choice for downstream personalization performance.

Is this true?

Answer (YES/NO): YES